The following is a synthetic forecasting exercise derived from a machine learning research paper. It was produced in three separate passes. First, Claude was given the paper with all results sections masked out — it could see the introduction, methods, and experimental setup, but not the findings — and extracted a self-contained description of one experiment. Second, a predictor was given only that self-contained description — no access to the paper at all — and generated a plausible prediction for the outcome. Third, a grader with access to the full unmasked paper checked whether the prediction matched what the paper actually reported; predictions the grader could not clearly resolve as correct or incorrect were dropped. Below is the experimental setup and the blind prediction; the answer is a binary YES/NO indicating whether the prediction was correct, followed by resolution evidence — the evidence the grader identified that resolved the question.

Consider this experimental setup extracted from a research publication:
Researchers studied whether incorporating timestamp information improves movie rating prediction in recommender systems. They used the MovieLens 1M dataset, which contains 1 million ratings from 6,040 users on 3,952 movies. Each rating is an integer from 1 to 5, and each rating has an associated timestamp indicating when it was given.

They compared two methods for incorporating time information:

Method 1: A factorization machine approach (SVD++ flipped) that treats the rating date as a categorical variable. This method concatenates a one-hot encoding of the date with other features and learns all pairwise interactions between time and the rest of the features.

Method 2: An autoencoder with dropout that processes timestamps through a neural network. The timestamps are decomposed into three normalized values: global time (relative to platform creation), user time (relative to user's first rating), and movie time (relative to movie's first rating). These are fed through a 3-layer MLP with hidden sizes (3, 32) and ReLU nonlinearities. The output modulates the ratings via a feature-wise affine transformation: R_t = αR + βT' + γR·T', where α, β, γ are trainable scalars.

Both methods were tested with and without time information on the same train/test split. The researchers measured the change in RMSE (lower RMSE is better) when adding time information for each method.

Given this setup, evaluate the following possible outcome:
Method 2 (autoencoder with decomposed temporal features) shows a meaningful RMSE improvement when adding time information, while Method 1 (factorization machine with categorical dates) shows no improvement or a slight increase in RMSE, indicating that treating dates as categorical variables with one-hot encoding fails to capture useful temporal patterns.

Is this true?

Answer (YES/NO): NO